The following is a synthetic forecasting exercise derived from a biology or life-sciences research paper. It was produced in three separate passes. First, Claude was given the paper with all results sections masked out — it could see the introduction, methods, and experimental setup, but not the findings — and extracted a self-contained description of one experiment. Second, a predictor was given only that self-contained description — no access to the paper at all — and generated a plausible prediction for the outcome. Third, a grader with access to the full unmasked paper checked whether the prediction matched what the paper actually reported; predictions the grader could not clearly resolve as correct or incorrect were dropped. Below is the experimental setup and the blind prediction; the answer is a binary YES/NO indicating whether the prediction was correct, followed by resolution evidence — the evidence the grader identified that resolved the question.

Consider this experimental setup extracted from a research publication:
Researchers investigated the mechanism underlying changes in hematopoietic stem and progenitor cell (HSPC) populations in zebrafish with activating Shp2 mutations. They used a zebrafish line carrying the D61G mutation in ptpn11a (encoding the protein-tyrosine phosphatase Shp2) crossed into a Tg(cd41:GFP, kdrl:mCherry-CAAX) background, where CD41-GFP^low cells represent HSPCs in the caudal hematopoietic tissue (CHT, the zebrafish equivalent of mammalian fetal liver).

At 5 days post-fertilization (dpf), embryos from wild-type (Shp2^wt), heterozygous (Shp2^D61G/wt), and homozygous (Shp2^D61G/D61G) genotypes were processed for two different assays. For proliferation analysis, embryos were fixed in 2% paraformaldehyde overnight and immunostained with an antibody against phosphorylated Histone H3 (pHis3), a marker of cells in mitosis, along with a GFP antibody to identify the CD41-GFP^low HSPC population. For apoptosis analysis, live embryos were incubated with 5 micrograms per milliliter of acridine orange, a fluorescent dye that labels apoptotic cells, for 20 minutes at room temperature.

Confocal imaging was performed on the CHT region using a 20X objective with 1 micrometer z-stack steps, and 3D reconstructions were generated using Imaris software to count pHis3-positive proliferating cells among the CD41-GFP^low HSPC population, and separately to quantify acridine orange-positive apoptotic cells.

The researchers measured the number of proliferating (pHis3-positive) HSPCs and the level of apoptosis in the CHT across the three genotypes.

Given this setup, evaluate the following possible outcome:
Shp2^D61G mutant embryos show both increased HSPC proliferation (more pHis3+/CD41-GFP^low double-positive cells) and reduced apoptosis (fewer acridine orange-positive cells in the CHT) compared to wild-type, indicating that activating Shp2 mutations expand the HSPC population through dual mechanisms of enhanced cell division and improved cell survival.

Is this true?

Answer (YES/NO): YES